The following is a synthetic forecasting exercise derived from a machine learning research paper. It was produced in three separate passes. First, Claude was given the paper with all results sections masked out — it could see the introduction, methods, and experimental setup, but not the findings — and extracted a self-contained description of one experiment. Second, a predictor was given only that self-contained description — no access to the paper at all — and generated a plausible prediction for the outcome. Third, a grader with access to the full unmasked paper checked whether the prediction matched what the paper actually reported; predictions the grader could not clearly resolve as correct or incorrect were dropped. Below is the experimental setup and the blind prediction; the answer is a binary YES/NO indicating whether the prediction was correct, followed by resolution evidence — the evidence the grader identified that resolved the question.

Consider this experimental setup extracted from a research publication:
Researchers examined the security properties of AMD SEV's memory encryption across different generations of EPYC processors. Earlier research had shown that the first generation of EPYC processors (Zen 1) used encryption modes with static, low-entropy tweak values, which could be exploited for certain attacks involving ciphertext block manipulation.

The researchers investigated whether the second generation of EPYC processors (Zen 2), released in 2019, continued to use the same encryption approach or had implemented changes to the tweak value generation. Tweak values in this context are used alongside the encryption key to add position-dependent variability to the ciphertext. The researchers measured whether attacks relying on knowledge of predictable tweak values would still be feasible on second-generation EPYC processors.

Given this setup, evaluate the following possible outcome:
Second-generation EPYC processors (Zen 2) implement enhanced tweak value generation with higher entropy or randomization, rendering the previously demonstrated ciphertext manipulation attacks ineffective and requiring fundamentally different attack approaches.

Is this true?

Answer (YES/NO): YES